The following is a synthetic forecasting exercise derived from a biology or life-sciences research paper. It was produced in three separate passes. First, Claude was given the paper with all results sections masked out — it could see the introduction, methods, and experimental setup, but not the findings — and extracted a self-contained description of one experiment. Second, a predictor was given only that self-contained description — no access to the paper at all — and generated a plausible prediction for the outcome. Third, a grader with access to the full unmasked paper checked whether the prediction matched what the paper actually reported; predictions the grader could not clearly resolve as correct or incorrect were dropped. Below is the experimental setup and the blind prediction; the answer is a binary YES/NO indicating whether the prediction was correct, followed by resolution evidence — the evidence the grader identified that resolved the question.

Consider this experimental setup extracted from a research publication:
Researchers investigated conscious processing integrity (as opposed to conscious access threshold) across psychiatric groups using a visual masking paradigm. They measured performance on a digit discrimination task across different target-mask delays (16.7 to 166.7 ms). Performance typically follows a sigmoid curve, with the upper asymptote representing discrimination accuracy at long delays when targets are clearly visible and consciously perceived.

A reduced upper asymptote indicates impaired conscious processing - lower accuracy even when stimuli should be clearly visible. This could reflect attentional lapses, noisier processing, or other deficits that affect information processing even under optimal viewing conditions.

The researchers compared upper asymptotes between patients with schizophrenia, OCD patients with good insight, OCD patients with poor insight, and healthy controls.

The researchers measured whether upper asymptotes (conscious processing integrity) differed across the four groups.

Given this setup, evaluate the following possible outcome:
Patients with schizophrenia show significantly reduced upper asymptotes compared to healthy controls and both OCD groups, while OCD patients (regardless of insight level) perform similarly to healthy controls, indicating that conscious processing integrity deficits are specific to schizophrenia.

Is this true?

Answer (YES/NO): NO